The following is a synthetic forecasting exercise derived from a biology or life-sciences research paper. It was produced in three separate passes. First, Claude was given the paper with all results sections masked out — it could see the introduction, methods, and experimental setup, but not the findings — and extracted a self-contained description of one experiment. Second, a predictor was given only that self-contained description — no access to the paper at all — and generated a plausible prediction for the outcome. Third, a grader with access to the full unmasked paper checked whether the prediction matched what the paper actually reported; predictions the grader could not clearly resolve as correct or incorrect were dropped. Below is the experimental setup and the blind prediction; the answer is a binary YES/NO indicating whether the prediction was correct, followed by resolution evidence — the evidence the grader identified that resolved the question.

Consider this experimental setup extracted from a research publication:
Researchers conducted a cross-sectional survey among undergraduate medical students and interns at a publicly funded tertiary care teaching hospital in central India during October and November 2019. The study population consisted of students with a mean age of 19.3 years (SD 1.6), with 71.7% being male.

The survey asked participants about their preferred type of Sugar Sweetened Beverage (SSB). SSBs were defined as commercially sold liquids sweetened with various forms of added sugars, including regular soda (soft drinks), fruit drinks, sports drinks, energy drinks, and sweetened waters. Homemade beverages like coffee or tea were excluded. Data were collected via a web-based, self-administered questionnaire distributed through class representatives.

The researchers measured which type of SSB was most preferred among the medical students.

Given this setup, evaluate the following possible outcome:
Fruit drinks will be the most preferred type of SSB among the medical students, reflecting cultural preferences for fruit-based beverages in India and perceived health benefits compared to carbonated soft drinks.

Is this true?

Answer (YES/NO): NO